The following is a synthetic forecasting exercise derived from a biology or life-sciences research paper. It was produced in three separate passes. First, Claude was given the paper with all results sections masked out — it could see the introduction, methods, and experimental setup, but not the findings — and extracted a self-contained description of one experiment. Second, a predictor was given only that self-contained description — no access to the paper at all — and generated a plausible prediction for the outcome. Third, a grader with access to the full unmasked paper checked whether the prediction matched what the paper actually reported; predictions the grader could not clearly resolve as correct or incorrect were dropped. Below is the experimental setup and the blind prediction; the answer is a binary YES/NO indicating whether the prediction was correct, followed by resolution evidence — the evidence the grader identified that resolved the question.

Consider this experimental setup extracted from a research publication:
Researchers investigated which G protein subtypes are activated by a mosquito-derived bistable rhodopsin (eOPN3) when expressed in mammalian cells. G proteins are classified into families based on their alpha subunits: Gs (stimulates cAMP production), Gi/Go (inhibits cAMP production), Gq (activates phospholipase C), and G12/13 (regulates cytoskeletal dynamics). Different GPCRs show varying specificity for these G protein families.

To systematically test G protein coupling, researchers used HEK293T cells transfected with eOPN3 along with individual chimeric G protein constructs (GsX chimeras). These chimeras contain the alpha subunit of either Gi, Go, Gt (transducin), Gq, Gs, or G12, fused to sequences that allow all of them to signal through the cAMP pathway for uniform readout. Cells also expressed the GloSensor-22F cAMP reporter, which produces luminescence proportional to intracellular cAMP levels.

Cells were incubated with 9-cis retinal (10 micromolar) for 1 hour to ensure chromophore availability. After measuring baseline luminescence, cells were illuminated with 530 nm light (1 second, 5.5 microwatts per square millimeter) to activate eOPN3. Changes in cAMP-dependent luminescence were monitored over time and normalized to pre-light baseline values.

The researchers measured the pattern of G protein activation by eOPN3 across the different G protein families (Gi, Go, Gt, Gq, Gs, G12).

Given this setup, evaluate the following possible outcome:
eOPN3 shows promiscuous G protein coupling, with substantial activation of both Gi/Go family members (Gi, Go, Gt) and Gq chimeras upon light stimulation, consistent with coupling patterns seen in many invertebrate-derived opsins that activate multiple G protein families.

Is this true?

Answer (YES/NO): NO